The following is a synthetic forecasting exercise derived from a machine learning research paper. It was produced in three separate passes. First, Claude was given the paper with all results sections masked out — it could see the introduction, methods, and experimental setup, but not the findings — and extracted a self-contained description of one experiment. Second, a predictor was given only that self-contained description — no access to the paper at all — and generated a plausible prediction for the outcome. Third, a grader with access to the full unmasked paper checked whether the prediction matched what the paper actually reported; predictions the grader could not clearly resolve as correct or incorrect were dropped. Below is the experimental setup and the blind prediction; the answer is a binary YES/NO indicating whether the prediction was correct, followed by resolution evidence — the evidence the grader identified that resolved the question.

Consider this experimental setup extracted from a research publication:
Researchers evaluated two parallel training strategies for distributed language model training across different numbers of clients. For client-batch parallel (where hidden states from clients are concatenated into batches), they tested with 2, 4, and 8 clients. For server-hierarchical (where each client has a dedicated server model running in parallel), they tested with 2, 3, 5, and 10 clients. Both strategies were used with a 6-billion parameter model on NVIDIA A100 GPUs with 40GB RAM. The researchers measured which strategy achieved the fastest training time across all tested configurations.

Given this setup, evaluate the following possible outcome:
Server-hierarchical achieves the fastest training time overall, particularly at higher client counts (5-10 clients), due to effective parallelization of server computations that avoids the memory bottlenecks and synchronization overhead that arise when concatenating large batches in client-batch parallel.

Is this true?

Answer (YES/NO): YES